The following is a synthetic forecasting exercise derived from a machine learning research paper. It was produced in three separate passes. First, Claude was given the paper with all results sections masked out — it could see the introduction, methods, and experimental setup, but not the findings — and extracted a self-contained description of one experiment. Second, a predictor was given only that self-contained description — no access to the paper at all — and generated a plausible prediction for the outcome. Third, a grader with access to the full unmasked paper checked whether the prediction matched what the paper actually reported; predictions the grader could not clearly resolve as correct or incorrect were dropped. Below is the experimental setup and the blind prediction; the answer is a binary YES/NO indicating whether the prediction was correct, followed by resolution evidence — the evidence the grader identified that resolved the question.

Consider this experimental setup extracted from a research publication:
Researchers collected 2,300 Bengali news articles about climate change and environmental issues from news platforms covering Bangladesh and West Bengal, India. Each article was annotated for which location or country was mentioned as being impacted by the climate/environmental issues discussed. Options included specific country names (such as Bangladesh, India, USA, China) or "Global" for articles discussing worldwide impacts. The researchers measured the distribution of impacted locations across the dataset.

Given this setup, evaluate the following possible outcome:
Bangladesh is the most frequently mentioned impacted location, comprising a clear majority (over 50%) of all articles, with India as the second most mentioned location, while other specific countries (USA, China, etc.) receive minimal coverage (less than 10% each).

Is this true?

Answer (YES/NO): YES